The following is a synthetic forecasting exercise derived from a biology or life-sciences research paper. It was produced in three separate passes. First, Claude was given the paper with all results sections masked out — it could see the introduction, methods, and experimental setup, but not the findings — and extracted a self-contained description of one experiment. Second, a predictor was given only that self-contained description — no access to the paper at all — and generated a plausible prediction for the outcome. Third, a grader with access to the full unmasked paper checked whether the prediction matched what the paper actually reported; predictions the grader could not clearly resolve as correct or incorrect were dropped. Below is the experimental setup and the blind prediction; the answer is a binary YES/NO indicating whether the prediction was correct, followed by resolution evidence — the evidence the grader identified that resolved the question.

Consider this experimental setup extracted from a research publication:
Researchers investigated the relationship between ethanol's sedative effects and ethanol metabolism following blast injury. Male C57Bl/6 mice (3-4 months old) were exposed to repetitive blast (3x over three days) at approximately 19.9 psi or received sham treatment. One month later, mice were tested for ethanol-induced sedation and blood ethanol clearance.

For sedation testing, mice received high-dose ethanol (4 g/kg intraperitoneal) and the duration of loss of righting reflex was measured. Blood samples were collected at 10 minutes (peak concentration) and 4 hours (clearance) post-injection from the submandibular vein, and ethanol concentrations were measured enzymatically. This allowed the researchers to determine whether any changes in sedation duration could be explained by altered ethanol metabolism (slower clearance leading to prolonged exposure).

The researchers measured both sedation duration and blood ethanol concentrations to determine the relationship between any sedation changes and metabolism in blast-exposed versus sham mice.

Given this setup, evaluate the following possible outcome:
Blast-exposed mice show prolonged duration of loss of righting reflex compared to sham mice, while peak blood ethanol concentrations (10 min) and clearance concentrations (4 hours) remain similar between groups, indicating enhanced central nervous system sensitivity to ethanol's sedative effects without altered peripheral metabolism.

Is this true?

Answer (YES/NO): YES